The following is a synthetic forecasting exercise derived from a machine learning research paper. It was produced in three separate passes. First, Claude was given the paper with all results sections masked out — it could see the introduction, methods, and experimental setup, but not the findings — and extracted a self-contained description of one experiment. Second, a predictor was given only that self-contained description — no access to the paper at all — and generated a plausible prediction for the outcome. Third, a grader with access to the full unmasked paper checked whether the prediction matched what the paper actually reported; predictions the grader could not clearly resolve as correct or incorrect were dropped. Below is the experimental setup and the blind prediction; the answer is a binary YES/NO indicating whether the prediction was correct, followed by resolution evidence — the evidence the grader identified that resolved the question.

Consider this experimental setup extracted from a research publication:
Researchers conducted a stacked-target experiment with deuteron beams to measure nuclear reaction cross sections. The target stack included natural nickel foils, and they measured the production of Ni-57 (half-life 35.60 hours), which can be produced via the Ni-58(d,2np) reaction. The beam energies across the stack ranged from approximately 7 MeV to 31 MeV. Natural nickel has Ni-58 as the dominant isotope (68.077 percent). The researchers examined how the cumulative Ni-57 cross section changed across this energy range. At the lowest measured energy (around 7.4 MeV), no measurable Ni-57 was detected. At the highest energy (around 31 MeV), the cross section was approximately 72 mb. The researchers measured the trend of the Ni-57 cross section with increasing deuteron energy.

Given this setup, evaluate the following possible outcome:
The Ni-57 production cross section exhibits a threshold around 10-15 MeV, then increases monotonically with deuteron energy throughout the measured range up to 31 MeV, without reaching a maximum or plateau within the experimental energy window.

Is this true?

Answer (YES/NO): YES